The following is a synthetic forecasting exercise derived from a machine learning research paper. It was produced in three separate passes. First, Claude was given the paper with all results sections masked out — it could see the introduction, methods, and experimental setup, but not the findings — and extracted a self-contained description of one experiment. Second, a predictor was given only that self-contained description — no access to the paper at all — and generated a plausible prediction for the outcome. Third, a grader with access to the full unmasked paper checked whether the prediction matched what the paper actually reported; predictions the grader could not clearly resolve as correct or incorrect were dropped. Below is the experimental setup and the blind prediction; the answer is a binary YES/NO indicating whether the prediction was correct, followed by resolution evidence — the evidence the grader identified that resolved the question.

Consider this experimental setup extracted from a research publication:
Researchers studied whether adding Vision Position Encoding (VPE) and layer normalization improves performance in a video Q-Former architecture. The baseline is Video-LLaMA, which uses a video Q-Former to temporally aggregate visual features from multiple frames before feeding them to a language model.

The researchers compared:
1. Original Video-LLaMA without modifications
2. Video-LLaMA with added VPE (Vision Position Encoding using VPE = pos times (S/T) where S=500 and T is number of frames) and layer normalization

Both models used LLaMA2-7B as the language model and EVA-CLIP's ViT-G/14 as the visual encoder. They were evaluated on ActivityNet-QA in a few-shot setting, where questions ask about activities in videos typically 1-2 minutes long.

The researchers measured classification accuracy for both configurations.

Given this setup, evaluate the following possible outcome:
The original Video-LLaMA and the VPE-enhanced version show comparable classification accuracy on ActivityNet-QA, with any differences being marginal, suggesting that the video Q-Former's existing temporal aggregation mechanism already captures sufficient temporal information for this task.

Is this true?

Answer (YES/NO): NO